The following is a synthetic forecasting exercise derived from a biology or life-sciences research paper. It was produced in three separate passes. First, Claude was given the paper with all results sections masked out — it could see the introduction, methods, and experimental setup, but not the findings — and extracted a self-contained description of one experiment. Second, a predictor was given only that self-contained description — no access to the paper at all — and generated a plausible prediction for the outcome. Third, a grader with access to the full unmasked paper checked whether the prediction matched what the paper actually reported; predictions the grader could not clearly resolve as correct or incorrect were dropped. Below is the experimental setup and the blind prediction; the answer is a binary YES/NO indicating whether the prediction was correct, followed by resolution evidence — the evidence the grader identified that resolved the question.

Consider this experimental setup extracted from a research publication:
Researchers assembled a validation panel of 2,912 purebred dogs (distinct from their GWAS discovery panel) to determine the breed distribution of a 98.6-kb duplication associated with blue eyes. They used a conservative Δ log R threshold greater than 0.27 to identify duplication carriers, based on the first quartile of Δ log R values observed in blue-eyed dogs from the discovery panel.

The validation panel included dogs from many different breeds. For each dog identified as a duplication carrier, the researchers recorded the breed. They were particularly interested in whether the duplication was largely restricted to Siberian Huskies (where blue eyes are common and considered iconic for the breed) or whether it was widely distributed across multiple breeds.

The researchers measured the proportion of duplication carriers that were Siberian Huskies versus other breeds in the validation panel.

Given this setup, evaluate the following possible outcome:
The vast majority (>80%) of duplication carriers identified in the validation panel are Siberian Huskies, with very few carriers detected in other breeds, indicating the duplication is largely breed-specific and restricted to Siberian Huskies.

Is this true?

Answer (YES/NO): YES